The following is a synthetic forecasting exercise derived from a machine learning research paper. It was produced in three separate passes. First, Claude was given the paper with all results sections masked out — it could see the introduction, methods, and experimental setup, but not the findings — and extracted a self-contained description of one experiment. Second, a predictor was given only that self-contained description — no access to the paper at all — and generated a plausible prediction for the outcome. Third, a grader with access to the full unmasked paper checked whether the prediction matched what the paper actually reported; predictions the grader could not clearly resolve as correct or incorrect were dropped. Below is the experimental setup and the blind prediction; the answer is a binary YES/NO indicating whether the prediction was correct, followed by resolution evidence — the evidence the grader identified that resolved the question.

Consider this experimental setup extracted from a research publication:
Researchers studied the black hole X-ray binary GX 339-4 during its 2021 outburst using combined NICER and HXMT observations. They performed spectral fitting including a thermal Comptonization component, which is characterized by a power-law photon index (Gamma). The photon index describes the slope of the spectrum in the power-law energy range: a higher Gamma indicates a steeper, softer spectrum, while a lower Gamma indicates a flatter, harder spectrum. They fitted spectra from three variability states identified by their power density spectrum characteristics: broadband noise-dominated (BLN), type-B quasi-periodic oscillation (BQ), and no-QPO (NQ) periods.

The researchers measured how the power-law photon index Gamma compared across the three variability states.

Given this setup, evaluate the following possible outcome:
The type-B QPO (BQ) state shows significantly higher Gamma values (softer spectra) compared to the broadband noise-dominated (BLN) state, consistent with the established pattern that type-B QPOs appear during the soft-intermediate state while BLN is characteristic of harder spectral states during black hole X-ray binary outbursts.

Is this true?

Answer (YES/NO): NO